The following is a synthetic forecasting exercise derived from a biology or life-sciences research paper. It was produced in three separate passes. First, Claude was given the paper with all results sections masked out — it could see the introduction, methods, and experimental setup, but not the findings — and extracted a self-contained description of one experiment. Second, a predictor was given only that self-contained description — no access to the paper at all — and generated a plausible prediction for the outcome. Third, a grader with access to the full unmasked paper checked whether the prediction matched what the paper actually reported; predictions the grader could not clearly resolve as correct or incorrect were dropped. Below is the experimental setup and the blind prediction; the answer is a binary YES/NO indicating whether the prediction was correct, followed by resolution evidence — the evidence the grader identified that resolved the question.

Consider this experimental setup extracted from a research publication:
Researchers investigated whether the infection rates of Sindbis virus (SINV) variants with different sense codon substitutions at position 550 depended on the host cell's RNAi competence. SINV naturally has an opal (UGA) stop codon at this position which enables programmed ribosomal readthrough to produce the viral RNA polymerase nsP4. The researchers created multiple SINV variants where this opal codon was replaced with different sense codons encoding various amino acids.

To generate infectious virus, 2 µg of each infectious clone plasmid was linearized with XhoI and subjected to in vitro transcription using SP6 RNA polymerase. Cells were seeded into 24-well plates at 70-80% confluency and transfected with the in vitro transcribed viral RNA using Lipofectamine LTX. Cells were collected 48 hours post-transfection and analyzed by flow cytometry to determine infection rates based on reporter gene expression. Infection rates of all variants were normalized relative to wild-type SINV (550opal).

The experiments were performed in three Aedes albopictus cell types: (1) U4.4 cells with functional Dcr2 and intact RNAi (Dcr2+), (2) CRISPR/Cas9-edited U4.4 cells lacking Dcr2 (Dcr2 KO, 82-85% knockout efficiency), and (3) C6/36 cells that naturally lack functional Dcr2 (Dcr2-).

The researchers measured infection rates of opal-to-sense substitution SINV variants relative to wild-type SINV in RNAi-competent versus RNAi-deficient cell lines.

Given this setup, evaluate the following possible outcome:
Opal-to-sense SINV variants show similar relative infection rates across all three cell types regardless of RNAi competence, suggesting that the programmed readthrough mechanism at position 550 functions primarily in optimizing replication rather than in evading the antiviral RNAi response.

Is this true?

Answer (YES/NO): NO